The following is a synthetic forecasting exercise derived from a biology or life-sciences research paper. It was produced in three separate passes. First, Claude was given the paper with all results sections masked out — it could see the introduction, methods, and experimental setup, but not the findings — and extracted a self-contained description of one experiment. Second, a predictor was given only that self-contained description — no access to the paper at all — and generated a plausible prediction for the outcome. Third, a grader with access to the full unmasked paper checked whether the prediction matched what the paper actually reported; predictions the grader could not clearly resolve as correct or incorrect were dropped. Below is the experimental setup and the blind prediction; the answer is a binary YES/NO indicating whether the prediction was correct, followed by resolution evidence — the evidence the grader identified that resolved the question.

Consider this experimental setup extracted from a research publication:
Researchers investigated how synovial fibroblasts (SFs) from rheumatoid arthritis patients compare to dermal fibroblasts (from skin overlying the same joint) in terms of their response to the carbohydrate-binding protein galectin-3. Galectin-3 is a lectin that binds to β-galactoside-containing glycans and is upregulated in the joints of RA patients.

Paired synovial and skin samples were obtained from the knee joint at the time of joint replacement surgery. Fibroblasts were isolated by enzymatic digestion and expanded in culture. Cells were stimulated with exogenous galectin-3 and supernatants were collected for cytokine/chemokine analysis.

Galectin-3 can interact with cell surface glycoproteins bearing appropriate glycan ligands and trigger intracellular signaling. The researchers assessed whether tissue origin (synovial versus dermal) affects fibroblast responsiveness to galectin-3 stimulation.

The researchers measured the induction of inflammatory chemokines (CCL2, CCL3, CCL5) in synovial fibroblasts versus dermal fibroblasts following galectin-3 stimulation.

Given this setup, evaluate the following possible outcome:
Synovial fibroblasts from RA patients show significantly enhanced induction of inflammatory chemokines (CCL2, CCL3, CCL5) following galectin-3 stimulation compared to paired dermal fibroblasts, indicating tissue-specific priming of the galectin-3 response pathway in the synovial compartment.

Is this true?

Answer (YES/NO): YES